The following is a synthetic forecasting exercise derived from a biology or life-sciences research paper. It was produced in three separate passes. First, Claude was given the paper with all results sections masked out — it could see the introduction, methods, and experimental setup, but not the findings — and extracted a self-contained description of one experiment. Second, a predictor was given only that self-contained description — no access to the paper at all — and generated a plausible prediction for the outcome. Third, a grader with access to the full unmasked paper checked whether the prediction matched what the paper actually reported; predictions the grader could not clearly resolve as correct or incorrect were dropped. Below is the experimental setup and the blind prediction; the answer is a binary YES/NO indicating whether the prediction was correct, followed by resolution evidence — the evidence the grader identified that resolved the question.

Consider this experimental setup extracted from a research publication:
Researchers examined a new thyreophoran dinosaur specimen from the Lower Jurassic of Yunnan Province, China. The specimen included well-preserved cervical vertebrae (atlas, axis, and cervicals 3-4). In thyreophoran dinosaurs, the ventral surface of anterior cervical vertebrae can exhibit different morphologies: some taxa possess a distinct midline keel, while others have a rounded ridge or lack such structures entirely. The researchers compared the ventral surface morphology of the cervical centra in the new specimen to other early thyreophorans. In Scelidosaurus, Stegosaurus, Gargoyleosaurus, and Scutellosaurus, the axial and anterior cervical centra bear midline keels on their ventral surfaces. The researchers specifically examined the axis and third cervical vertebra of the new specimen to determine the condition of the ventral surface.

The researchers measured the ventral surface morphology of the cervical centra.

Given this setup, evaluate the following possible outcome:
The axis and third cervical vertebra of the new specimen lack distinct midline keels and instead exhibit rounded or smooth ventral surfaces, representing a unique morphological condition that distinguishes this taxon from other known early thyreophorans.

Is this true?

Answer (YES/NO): NO